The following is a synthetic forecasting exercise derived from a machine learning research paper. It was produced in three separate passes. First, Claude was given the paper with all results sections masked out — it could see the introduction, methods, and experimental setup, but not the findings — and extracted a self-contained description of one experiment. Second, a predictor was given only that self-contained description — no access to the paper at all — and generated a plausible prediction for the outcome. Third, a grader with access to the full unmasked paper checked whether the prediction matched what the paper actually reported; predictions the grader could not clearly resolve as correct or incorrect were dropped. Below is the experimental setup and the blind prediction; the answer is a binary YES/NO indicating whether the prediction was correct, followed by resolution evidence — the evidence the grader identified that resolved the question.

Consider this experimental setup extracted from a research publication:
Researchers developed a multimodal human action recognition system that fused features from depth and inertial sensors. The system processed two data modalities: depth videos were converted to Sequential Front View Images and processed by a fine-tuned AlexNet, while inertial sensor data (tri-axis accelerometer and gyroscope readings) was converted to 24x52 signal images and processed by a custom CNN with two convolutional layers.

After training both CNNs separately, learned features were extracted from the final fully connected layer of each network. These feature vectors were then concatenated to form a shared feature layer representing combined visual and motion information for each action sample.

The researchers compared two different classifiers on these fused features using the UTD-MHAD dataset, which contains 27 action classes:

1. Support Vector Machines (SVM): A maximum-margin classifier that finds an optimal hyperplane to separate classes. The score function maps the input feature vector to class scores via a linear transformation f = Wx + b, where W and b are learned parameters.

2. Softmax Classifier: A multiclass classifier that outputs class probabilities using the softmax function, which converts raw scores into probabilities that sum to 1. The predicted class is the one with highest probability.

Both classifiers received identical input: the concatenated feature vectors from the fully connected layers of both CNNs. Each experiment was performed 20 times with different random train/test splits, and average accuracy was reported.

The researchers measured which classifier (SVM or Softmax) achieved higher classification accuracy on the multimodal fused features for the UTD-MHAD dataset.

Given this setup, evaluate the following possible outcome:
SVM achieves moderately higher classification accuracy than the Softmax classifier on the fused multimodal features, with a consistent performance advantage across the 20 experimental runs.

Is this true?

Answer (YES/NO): NO